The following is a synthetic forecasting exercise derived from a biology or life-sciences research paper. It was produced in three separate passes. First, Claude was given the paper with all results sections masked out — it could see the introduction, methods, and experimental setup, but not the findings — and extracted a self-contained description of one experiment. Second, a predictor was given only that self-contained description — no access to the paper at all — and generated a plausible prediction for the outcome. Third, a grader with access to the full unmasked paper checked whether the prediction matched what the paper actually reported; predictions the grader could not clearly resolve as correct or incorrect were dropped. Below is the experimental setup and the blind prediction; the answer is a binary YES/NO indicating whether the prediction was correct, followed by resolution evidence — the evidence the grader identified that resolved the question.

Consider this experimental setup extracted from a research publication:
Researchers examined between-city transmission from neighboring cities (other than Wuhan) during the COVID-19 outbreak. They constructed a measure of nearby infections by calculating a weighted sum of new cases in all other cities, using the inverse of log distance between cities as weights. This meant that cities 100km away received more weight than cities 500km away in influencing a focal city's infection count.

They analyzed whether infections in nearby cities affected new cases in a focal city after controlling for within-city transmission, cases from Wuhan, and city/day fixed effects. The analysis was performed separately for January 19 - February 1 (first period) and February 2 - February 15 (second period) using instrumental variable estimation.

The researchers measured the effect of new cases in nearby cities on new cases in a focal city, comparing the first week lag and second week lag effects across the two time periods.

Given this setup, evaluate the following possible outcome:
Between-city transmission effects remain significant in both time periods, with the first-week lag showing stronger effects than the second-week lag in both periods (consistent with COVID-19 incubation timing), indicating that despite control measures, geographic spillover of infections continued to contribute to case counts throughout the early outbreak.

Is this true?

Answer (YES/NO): NO